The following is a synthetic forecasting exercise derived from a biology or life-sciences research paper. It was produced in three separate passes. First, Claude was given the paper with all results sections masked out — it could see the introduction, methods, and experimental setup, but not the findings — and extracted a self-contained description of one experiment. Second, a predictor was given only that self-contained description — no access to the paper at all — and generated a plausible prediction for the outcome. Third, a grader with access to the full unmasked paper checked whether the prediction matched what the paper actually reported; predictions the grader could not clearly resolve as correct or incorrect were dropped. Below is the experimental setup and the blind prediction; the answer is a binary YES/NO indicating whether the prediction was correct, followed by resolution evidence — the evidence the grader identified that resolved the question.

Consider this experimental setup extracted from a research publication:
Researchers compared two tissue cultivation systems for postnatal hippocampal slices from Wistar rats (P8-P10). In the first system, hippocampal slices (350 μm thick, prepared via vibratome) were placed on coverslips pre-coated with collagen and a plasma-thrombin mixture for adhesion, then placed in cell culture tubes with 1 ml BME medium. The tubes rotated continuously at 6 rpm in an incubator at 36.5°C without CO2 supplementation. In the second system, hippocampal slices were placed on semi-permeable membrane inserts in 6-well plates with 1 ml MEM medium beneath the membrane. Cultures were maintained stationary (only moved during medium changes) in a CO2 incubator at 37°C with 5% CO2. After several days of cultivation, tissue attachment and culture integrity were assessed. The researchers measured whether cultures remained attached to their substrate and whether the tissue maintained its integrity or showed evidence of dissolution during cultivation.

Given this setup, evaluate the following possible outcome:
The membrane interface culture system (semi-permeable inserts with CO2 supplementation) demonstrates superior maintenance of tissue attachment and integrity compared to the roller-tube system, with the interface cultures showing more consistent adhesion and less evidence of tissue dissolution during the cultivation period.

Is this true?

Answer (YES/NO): YES